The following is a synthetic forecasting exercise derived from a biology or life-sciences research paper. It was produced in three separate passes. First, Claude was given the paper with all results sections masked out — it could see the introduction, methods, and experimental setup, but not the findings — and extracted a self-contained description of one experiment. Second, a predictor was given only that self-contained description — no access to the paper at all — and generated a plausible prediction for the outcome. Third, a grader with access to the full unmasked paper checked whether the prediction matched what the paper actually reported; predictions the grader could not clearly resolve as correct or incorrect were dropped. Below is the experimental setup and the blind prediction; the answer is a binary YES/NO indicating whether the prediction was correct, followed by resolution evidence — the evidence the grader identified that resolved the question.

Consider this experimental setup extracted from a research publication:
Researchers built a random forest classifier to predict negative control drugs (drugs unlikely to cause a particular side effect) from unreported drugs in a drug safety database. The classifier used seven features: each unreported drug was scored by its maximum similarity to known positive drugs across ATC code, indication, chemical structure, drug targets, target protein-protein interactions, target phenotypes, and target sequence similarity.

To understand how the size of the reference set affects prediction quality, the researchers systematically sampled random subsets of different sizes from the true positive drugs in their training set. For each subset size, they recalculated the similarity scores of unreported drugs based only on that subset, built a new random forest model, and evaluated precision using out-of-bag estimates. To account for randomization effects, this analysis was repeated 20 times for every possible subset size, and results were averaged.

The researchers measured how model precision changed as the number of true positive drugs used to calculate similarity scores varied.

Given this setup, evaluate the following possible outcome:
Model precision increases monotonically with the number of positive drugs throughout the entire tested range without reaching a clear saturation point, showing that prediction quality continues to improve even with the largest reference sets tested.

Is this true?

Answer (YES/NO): YES